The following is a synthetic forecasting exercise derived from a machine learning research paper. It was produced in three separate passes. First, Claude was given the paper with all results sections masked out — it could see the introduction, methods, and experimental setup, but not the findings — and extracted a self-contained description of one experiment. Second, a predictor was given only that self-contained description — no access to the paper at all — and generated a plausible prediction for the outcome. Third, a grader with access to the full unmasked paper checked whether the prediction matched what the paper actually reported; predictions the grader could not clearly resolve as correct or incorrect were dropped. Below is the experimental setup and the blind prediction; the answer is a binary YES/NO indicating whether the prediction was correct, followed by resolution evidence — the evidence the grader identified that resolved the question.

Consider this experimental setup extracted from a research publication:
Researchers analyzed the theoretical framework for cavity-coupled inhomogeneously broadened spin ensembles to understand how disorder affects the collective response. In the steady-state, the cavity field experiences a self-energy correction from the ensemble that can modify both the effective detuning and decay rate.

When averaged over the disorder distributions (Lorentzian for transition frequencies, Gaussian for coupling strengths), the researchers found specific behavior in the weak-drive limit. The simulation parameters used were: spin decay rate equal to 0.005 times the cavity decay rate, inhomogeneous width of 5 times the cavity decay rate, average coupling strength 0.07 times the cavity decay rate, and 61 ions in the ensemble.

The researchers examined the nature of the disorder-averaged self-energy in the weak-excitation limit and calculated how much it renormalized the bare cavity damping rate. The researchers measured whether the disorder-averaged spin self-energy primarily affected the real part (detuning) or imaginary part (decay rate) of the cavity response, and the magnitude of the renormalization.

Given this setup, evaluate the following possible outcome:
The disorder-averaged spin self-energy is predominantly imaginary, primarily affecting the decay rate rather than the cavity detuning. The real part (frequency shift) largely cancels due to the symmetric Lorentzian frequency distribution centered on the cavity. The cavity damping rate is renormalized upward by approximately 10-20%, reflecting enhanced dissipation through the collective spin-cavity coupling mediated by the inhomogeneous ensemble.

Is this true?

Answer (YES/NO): YES